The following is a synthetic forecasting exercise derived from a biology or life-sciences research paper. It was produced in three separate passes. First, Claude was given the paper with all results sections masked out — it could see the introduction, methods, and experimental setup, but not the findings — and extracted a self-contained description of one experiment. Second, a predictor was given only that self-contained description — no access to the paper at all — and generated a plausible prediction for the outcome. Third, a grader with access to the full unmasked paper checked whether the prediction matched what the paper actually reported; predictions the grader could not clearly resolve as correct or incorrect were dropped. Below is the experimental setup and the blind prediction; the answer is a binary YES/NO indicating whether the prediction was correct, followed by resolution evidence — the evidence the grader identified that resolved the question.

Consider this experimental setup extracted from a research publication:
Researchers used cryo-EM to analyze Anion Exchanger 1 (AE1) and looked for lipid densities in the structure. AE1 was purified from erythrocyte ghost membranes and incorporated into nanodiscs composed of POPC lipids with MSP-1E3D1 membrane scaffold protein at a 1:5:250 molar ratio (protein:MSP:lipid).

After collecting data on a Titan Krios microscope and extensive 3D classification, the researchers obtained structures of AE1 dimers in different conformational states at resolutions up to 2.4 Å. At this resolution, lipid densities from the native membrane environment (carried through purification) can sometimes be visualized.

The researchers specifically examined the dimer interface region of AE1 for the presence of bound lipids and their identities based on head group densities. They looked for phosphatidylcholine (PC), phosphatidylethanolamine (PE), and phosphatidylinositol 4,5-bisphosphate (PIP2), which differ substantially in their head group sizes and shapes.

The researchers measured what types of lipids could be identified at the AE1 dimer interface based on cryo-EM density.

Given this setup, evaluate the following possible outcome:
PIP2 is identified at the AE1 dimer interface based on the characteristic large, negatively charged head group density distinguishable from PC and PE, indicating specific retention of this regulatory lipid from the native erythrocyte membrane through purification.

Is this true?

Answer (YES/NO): YES